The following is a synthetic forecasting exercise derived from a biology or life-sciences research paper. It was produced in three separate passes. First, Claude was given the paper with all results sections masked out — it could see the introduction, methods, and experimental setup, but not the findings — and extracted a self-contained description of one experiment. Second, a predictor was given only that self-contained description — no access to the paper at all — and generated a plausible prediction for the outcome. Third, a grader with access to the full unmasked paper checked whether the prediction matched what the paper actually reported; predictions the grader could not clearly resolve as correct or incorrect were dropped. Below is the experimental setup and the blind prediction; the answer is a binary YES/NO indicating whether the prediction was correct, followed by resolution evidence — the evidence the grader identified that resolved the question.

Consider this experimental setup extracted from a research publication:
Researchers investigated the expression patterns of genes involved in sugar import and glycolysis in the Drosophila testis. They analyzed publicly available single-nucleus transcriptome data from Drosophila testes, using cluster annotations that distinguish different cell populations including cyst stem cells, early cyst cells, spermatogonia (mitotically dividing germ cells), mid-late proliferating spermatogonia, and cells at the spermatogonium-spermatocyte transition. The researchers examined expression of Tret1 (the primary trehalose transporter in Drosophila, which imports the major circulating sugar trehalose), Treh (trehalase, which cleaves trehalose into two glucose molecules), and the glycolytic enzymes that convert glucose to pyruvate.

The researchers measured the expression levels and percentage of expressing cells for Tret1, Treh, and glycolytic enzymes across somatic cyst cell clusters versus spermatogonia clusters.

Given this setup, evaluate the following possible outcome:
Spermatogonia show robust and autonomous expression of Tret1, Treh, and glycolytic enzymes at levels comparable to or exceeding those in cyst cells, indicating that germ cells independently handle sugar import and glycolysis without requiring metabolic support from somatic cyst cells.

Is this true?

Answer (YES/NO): NO